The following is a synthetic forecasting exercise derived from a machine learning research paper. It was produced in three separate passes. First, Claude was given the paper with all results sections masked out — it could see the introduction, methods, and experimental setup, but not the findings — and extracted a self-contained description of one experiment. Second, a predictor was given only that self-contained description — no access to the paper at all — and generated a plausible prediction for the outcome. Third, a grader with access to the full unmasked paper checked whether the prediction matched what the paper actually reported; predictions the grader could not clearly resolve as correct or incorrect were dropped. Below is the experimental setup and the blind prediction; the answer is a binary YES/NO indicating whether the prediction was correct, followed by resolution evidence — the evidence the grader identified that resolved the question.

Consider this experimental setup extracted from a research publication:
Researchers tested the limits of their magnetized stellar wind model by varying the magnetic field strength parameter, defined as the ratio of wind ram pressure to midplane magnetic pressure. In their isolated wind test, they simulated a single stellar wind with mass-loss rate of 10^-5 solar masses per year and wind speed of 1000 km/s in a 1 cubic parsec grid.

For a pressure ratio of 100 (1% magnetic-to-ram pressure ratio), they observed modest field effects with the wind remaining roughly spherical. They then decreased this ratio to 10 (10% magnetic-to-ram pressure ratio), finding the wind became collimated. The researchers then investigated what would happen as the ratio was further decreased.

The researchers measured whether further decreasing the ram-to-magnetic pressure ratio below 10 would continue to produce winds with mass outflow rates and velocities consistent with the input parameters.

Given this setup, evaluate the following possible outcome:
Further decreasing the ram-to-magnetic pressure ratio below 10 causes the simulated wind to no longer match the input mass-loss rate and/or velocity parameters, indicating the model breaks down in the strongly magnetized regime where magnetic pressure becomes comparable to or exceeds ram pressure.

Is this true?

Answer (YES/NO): NO